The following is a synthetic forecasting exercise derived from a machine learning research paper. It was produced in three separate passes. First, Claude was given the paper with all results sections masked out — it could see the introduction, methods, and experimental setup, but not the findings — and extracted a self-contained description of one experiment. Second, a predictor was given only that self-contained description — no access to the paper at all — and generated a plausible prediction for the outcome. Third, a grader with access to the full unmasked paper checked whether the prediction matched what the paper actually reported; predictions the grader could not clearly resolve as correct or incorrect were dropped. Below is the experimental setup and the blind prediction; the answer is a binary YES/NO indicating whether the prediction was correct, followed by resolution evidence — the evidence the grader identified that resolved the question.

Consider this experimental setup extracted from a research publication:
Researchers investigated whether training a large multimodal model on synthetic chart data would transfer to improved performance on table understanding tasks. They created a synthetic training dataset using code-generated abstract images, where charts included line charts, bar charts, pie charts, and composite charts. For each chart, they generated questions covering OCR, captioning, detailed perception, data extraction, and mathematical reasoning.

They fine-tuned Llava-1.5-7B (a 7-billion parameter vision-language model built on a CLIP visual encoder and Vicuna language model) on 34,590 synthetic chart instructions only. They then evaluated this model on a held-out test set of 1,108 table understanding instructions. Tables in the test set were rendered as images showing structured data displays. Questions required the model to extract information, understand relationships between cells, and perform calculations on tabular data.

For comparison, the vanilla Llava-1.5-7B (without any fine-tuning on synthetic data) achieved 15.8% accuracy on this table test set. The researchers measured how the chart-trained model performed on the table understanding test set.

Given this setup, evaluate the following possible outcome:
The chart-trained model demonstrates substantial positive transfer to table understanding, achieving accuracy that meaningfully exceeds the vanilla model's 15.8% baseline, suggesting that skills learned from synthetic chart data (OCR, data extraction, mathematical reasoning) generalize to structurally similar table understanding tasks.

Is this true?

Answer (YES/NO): YES